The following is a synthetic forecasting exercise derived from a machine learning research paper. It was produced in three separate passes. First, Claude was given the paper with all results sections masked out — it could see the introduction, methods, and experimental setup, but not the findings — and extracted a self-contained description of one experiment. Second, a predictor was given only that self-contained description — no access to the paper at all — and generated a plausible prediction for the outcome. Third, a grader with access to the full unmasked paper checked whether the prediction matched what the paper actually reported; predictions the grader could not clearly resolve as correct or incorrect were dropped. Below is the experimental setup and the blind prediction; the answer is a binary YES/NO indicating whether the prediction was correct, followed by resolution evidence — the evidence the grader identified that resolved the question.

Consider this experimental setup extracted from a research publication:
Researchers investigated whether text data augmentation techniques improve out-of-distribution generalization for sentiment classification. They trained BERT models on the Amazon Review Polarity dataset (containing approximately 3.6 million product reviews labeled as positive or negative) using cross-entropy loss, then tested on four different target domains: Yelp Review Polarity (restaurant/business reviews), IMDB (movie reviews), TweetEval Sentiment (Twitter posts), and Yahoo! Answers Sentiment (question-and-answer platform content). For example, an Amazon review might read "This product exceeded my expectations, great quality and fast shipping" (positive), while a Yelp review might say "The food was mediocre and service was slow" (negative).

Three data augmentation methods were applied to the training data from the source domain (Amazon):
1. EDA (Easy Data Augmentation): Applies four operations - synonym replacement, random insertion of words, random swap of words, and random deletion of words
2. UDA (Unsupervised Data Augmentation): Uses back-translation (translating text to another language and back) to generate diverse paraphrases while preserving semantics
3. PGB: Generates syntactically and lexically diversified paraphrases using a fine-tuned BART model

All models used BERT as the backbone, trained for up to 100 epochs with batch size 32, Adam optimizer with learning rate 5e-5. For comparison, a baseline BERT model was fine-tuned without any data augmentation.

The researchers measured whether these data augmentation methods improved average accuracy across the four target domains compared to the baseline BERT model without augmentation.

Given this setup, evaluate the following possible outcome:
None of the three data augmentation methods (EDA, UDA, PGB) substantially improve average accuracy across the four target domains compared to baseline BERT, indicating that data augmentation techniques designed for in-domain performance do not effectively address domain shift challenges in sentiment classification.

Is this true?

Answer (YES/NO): YES